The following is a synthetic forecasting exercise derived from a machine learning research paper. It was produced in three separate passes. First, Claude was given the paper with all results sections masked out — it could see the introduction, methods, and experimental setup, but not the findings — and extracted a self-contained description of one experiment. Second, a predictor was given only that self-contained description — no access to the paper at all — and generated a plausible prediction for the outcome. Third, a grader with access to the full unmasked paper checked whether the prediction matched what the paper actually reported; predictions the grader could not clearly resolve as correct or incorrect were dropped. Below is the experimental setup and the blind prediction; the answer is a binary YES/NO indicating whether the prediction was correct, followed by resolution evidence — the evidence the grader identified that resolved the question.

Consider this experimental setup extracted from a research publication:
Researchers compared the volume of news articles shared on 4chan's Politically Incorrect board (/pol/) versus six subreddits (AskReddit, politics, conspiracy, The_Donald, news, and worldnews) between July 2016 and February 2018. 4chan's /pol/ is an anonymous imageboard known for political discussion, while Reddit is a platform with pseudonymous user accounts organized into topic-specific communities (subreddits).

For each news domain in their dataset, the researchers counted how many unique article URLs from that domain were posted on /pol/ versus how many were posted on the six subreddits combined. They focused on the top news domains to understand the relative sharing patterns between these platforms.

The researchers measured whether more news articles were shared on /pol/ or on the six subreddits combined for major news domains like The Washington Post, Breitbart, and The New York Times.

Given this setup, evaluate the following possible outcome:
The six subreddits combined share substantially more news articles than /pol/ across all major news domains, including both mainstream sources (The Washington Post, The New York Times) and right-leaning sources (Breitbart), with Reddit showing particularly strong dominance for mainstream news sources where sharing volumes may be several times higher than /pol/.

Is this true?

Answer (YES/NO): YES